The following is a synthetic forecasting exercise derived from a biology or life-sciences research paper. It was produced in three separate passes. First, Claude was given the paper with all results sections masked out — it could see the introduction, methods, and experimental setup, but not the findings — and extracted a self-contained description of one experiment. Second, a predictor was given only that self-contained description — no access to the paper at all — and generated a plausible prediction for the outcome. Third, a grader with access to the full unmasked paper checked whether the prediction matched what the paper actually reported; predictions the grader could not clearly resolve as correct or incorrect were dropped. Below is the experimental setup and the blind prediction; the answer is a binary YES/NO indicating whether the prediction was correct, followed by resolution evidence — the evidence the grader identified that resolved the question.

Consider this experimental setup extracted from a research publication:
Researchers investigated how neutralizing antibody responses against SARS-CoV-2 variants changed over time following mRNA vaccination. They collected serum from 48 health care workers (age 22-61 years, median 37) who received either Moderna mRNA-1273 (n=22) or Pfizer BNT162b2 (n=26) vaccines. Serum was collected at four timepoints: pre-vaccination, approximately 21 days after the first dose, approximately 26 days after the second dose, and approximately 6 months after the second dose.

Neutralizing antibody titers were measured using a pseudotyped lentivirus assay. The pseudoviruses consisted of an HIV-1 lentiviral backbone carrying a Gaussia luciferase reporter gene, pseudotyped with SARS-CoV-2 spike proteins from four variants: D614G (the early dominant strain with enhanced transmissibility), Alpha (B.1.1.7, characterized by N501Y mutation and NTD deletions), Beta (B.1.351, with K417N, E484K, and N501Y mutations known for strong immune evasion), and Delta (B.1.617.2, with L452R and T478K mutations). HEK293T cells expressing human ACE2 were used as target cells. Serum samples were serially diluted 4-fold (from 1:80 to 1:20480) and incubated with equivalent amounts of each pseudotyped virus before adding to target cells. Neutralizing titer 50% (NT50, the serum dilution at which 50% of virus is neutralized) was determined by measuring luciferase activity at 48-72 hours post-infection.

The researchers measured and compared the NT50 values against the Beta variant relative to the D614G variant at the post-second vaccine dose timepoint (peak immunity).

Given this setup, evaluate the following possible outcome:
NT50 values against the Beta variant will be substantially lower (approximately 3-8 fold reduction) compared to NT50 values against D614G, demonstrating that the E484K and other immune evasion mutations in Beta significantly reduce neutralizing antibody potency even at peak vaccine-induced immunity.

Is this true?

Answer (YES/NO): YES